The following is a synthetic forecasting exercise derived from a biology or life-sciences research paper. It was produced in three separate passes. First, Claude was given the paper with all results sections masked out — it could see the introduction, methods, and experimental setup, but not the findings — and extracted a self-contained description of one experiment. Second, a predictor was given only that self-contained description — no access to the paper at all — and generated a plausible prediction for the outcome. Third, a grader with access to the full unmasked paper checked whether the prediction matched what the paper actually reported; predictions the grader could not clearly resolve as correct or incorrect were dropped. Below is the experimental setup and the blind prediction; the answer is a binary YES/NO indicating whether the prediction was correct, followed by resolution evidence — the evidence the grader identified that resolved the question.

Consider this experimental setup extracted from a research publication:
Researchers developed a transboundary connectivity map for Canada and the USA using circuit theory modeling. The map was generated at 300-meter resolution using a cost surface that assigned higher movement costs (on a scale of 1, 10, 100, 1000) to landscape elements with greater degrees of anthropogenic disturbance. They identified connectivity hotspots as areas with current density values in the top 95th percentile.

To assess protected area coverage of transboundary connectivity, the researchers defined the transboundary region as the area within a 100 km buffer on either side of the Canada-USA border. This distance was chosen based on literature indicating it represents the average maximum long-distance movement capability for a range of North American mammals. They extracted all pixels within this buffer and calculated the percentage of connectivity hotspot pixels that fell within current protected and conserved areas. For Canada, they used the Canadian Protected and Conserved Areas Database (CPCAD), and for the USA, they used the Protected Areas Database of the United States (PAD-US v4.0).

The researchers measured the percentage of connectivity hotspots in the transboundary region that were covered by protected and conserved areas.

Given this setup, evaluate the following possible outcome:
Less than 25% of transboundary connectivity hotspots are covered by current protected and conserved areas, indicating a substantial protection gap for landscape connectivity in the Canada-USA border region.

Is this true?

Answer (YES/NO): NO